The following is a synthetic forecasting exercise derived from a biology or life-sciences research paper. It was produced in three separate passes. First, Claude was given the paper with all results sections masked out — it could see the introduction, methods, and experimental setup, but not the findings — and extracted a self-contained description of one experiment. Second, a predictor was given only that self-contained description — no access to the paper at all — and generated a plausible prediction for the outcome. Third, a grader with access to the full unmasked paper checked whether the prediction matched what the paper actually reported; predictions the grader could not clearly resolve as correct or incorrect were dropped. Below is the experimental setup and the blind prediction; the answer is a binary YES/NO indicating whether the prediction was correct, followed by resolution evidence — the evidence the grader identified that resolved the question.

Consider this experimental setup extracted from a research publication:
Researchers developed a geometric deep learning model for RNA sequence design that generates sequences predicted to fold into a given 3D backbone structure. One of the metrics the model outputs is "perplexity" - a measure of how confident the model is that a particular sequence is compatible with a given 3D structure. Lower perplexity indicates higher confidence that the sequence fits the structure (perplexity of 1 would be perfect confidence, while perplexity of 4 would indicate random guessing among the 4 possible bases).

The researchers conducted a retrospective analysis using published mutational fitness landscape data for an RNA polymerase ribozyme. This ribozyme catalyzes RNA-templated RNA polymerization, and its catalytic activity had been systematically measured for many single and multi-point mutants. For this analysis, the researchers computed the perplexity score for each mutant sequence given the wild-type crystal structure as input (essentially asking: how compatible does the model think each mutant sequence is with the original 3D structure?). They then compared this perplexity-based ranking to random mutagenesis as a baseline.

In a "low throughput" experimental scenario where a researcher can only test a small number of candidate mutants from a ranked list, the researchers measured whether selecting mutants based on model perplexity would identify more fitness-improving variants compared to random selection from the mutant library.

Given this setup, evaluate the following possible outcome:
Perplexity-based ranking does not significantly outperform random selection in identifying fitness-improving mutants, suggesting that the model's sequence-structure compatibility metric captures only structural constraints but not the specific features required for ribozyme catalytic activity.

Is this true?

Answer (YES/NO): NO